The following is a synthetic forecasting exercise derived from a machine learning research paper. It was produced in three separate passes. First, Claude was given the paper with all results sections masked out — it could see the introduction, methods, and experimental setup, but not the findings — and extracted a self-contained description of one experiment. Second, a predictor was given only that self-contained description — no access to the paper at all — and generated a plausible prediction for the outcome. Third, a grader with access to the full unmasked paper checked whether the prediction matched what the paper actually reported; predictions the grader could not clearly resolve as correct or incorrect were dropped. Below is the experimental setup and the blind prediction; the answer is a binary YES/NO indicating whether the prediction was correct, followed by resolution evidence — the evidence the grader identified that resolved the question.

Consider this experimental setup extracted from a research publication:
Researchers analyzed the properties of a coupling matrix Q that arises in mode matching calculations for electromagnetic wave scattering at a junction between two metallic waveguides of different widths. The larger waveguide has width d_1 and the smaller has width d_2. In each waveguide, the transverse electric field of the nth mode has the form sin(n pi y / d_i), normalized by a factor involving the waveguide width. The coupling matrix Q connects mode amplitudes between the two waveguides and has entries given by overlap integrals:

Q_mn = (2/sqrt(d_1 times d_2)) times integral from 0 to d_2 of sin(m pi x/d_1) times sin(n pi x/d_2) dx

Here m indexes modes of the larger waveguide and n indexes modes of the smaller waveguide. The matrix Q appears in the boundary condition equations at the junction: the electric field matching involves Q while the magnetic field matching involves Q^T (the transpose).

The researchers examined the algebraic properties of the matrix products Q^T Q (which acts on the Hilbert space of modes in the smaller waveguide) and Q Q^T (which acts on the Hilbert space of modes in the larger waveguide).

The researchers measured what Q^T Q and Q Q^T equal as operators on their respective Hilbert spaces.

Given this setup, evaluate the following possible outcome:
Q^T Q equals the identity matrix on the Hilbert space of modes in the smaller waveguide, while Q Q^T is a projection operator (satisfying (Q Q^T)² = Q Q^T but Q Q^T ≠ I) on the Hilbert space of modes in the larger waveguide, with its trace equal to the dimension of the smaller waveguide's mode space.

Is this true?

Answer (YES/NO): YES